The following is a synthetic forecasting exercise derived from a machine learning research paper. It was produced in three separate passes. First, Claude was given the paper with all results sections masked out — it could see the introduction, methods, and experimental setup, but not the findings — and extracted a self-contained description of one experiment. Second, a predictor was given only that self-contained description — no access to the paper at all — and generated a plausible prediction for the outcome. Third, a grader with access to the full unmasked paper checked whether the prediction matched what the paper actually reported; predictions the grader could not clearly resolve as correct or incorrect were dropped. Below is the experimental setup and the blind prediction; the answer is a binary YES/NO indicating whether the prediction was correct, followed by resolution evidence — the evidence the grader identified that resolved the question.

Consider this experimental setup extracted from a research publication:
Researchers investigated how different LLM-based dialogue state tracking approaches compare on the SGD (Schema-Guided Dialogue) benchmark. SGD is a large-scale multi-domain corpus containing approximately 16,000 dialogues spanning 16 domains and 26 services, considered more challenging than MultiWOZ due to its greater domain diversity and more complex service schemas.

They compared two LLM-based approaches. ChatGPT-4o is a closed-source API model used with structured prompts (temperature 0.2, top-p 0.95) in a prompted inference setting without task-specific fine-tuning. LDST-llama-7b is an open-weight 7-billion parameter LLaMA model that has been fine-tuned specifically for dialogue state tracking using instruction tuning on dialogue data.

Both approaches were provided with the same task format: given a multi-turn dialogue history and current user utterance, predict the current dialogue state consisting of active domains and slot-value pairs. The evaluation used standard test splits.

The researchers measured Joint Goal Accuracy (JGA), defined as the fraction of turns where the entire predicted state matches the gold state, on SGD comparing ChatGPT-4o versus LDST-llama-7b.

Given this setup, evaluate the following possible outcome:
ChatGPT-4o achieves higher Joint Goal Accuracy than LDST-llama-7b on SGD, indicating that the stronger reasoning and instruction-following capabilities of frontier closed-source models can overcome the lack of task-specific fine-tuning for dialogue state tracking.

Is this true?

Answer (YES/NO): YES